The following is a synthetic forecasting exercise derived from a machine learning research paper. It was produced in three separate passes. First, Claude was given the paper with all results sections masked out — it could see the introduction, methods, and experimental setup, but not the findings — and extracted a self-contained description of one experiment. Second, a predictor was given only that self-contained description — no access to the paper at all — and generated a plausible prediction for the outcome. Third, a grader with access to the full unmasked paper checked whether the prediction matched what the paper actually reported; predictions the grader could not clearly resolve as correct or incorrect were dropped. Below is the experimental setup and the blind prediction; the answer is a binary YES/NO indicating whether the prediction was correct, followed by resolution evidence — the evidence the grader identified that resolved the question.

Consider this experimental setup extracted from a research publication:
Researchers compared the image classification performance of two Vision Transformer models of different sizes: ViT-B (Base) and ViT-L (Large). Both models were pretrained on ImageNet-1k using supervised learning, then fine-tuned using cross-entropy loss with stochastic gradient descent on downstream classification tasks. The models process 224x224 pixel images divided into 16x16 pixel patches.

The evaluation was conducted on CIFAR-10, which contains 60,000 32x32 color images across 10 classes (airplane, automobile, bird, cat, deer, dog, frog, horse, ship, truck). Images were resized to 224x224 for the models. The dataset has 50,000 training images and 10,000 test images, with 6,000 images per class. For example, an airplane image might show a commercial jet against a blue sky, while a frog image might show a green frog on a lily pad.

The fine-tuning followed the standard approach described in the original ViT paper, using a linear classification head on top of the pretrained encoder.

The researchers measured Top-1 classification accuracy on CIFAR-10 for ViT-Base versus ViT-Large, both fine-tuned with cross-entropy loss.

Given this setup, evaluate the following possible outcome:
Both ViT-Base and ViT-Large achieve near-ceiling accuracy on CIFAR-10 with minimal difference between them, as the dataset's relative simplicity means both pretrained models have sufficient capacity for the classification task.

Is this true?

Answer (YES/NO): YES